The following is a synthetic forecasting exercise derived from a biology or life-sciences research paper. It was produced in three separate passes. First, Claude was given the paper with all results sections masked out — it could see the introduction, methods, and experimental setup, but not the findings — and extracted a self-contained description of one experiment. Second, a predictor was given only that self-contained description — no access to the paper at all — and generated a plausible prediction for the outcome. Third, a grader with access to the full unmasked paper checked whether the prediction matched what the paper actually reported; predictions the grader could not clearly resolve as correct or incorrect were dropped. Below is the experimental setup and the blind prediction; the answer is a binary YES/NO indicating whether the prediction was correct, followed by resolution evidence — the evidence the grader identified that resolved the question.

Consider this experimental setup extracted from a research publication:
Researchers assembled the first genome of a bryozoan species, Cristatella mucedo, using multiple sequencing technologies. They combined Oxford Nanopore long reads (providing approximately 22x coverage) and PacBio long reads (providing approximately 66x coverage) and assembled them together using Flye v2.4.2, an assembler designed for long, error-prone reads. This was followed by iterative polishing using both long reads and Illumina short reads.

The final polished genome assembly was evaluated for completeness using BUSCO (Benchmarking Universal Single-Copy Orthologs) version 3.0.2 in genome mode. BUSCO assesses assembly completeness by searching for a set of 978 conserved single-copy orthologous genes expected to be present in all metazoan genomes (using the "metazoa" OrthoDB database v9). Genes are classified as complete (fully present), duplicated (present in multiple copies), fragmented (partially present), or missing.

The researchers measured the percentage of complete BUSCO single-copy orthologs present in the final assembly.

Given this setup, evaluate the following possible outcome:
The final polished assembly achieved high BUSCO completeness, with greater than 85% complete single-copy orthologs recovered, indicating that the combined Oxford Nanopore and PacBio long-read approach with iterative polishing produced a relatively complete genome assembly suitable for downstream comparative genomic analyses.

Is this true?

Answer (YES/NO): YES